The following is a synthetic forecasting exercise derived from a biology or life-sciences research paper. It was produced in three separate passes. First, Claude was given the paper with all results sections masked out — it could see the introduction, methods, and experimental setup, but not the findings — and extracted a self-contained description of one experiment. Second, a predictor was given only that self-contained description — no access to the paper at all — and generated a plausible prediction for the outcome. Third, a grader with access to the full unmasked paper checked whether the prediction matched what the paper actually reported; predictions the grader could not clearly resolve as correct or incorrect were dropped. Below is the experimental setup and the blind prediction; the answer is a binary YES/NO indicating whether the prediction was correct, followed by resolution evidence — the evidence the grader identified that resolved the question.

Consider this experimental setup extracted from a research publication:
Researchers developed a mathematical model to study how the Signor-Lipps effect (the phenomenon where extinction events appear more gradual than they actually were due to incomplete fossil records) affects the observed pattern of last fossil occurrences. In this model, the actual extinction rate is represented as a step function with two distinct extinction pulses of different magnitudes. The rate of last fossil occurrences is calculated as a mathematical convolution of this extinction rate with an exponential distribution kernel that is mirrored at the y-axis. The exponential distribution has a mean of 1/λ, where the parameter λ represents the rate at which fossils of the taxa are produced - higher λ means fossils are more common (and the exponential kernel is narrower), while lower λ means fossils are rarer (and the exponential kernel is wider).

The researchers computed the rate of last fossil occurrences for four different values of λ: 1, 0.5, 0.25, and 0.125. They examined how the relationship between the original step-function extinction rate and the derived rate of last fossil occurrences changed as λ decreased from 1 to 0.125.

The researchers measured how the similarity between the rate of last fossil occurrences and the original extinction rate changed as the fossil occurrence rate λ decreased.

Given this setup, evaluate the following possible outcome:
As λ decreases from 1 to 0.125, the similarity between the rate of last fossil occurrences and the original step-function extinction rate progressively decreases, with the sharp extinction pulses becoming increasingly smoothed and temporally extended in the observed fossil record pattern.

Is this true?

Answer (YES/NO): YES